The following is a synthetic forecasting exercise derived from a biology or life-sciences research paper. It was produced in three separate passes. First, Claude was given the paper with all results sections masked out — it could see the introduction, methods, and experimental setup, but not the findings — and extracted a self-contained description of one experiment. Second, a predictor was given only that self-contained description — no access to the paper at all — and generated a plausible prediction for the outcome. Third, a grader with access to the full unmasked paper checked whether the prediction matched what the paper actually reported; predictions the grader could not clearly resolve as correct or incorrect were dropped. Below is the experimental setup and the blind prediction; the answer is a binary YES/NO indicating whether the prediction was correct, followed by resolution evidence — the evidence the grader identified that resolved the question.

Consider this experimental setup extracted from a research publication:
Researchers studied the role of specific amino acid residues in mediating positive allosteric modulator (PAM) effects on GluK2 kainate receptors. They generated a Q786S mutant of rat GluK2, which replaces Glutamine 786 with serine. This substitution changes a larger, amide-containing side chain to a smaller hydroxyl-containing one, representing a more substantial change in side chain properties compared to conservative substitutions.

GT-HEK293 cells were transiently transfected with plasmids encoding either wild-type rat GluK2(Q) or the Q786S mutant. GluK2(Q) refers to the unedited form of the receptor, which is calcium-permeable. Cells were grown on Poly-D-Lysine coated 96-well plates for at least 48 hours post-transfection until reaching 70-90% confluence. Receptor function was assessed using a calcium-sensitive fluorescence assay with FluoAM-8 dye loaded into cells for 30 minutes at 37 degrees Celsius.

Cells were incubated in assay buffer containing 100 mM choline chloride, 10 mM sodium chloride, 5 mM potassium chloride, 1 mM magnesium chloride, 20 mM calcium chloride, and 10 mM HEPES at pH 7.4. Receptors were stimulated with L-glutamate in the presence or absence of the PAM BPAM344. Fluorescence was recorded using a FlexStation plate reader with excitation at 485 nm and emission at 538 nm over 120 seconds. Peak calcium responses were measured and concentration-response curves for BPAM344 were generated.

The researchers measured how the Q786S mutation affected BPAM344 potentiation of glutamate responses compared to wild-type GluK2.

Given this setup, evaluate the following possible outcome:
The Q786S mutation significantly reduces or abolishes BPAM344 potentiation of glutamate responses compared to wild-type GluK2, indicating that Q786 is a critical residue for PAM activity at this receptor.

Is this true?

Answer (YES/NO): NO